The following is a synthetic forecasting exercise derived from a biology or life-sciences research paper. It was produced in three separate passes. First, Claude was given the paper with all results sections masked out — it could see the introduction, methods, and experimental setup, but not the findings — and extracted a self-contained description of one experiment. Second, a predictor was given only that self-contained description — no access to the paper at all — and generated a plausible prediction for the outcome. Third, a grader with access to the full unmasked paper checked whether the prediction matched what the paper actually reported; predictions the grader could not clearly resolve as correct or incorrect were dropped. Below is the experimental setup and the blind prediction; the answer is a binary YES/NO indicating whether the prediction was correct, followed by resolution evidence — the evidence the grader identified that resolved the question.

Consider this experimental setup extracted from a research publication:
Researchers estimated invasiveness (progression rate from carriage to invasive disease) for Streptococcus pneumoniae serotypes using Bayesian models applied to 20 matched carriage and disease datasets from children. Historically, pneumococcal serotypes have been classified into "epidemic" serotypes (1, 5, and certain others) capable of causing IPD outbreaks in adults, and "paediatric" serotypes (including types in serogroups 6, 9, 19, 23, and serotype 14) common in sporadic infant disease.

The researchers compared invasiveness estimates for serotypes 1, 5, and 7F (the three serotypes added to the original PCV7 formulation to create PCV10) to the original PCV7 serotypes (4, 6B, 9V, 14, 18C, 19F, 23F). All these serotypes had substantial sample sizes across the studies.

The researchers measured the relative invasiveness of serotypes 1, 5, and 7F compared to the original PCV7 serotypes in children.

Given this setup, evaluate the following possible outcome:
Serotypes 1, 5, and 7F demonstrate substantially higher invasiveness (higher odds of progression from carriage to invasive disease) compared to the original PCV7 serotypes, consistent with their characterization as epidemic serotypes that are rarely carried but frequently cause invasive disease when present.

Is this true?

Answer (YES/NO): YES